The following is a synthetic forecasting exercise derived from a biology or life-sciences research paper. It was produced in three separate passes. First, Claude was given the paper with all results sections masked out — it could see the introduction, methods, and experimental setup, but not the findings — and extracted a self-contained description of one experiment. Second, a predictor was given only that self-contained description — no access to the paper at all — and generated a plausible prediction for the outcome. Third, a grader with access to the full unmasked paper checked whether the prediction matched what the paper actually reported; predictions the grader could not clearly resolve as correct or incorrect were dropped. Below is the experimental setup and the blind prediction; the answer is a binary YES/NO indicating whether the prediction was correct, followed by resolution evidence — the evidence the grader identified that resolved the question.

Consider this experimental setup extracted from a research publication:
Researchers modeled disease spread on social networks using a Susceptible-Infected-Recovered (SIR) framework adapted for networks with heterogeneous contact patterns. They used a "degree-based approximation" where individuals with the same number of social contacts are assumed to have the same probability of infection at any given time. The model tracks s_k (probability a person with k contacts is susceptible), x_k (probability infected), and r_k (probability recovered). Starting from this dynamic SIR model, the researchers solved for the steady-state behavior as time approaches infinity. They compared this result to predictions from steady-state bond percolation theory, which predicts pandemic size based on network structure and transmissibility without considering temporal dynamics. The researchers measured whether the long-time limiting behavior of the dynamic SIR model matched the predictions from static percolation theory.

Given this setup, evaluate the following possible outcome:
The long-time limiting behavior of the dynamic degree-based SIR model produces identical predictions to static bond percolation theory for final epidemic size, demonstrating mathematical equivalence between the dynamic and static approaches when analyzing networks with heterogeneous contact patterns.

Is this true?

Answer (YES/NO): YES